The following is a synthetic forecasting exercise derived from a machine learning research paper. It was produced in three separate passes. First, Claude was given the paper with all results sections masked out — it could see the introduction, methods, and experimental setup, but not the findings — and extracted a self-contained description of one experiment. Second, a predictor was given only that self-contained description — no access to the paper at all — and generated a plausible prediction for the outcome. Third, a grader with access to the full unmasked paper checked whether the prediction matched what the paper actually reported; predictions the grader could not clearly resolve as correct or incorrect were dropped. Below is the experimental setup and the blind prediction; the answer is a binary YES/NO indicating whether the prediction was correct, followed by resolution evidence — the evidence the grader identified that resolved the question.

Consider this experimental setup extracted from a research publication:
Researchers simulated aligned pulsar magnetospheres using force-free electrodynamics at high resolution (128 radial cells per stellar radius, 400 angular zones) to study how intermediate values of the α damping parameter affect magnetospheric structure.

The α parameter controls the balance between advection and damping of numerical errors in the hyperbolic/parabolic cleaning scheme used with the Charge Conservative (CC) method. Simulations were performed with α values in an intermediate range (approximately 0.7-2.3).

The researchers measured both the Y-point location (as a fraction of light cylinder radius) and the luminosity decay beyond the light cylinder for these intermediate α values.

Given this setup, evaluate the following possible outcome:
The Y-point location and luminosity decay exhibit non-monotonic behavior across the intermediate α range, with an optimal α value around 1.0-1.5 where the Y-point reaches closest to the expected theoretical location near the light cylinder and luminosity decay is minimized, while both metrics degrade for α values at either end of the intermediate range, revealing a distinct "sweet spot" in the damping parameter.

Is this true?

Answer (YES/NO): NO